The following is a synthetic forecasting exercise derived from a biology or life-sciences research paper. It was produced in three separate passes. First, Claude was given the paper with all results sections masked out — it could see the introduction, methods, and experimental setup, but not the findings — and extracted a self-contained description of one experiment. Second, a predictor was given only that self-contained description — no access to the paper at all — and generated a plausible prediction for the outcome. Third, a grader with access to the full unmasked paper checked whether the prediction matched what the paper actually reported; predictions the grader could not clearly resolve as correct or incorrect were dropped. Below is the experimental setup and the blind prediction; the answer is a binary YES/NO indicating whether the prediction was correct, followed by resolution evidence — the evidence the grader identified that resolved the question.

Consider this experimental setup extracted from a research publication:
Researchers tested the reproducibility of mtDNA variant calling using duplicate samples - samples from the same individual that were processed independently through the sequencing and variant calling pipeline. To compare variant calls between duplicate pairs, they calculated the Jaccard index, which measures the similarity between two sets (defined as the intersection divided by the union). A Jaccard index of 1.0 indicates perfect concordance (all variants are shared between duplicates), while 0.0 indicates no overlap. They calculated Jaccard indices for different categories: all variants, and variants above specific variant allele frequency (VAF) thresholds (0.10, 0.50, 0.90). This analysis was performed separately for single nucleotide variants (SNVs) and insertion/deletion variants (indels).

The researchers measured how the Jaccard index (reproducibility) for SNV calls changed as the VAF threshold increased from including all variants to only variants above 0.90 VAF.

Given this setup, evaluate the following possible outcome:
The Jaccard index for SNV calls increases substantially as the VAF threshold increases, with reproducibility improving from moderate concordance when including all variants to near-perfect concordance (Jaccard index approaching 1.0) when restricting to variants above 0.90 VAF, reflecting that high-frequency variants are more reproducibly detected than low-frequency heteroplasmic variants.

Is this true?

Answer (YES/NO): NO